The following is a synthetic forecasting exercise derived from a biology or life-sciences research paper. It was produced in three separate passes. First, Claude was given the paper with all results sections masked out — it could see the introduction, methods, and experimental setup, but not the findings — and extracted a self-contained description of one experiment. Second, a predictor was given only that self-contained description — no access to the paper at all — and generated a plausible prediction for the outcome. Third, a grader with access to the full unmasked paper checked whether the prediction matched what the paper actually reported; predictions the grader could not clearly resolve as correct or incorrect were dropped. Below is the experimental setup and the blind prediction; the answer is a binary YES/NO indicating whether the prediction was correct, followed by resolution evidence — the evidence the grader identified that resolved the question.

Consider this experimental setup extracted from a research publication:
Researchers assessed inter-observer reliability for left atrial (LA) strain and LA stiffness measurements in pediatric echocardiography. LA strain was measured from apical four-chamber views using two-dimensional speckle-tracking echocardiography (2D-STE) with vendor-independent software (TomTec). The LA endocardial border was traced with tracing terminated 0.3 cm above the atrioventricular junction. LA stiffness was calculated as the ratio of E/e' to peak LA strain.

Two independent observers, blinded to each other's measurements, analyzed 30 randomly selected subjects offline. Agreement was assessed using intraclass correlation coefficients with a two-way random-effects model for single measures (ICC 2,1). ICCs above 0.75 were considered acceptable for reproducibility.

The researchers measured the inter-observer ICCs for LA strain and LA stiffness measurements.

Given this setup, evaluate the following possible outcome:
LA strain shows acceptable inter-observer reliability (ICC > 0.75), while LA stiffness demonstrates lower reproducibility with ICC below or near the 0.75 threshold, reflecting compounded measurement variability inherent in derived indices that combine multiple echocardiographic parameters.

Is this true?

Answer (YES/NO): NO